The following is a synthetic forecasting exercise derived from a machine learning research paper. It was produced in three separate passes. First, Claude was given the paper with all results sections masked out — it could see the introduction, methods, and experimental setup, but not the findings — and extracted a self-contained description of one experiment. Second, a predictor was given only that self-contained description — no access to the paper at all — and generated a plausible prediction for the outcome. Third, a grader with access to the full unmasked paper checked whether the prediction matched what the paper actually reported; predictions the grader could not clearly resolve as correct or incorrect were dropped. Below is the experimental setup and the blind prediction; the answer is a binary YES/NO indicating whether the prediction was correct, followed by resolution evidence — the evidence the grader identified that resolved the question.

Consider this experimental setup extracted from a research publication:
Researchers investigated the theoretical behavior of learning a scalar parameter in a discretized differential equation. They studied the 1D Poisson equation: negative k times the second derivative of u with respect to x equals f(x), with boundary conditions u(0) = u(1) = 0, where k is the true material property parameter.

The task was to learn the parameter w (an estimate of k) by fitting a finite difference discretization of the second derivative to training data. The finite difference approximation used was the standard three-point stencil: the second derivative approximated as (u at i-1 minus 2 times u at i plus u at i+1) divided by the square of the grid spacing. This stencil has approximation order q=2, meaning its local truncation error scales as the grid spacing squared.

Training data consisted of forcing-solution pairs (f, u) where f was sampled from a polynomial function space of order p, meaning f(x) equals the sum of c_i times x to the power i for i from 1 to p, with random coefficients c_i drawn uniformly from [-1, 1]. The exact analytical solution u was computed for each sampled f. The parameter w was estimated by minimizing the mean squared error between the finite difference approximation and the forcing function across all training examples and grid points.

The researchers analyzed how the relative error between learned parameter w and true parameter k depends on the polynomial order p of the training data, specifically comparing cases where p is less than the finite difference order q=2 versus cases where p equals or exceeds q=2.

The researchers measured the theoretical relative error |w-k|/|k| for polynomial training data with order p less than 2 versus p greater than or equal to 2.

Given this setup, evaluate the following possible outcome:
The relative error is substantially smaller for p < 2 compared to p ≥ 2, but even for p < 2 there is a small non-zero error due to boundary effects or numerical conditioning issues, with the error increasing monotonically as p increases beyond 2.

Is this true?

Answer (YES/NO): NO